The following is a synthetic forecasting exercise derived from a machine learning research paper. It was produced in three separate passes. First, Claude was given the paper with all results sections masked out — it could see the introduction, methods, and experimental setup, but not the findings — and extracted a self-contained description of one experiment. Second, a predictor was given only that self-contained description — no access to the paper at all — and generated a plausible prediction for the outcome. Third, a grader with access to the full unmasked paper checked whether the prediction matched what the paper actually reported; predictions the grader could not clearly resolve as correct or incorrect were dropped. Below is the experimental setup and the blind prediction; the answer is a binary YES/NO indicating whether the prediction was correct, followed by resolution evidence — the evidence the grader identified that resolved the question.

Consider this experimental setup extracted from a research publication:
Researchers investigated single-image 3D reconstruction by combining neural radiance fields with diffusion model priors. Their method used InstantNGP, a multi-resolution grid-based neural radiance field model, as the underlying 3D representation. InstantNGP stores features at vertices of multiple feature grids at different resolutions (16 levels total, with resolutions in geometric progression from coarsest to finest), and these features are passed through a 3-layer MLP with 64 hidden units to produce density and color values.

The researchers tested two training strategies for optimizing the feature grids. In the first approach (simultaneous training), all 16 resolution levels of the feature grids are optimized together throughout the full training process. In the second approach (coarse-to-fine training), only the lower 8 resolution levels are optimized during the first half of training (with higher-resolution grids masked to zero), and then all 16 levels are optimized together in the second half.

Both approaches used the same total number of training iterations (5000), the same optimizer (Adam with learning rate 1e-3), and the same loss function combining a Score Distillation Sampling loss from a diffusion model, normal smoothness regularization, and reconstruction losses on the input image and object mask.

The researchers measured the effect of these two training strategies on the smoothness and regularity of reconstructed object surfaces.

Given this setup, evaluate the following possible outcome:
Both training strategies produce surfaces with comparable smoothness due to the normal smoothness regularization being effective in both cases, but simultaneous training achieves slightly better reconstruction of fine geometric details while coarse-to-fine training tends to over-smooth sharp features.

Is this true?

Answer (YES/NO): NO